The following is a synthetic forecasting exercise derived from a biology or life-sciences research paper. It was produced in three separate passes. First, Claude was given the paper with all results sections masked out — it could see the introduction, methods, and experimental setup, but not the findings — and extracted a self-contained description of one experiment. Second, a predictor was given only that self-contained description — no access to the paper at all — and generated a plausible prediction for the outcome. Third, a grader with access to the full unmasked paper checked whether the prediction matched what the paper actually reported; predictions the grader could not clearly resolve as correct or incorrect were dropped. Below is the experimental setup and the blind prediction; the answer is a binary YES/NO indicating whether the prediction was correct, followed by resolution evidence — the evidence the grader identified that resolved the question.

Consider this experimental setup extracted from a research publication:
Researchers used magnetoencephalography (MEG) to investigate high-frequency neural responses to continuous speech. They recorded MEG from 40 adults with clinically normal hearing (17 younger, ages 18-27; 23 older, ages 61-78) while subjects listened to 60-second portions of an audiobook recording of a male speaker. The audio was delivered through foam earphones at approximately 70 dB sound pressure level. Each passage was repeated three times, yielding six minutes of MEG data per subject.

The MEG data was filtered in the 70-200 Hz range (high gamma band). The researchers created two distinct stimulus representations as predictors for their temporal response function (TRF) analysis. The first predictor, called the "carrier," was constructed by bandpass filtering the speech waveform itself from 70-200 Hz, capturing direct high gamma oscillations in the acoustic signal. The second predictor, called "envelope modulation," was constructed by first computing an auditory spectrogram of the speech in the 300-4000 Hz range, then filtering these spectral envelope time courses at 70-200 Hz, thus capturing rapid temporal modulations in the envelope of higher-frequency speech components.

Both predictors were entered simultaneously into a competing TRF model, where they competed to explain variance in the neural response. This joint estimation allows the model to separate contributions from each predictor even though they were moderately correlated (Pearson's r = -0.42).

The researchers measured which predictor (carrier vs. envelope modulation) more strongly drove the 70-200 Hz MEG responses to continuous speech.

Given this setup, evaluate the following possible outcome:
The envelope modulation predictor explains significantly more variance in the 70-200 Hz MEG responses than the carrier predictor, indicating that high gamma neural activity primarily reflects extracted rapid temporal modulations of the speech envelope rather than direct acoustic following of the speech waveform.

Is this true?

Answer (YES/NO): YES